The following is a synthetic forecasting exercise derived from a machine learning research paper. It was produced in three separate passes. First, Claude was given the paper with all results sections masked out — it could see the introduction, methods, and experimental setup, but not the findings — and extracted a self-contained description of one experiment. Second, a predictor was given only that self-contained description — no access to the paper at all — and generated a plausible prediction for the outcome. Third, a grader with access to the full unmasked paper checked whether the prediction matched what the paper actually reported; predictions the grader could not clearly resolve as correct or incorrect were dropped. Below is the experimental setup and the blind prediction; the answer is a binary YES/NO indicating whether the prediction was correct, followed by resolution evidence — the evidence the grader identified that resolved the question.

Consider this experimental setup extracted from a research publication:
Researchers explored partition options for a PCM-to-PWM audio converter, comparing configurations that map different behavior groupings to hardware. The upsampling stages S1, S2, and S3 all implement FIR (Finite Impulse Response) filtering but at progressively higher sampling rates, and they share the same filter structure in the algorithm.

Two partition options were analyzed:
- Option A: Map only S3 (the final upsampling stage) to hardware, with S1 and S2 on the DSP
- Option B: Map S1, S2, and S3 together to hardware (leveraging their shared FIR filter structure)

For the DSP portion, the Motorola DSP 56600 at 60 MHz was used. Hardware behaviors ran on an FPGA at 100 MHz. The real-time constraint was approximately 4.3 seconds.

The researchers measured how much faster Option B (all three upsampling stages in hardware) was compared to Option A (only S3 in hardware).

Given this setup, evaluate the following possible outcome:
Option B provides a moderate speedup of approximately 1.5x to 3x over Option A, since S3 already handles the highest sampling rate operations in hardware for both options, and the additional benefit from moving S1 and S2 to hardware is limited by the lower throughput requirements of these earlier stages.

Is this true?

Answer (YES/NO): NO